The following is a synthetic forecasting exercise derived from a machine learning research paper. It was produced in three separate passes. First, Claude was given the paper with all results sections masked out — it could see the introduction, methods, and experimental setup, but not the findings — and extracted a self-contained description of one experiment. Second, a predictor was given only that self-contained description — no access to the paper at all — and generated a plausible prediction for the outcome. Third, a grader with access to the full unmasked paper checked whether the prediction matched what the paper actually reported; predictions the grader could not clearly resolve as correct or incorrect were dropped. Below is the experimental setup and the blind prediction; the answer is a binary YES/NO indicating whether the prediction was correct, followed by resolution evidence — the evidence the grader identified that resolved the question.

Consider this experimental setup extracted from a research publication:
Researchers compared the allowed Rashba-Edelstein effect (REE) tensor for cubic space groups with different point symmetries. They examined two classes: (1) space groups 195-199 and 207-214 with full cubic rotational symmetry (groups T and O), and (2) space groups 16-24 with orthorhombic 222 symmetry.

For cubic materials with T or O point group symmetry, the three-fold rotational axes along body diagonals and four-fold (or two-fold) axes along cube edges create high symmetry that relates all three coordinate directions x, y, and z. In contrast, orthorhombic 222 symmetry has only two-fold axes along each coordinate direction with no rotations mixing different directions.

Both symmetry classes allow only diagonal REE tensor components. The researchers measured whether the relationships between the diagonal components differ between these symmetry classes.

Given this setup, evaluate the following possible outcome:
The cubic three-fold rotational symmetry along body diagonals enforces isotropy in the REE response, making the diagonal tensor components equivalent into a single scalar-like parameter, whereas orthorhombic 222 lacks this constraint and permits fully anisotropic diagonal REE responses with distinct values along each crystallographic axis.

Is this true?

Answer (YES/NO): YES